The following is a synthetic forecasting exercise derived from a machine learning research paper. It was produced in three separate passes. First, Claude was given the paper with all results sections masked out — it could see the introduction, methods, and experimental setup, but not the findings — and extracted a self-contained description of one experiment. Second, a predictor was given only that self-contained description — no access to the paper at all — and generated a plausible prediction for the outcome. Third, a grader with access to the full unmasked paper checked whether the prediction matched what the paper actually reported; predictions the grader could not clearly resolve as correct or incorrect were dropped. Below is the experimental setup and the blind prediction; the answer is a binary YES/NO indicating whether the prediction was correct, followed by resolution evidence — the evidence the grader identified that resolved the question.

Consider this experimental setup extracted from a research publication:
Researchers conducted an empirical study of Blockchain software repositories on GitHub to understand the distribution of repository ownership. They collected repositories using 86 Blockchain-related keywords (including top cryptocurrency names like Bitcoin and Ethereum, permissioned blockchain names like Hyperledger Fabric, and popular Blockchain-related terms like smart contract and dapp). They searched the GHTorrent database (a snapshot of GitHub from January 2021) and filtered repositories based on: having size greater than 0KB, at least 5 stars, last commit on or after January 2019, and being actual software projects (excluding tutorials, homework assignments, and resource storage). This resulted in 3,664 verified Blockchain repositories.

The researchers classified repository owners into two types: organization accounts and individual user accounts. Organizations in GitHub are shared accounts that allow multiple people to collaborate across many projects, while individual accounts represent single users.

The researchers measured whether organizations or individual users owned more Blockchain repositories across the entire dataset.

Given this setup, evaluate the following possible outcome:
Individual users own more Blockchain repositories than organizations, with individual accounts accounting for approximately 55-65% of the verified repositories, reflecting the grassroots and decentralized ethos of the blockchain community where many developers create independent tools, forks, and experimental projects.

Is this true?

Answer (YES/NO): NO